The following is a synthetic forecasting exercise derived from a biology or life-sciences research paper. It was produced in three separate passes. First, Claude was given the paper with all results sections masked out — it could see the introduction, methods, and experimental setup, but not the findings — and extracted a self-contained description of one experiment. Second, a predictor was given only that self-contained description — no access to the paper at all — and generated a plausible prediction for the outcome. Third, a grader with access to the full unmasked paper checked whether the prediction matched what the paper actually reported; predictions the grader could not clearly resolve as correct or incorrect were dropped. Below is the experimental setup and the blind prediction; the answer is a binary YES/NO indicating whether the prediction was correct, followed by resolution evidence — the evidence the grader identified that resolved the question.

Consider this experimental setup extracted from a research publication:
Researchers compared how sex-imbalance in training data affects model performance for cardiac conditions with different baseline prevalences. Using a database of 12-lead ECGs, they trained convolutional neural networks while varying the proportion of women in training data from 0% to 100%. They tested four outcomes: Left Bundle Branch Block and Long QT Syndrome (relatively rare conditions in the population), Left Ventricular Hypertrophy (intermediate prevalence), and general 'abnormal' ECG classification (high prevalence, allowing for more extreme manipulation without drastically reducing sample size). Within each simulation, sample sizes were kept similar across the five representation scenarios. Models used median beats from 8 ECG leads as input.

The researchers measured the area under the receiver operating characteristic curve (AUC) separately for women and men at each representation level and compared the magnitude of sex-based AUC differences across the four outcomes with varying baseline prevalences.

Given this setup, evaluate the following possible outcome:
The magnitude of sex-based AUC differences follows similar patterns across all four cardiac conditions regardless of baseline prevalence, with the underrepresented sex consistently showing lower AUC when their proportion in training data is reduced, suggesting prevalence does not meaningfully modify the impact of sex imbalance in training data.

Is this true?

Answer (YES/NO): NO